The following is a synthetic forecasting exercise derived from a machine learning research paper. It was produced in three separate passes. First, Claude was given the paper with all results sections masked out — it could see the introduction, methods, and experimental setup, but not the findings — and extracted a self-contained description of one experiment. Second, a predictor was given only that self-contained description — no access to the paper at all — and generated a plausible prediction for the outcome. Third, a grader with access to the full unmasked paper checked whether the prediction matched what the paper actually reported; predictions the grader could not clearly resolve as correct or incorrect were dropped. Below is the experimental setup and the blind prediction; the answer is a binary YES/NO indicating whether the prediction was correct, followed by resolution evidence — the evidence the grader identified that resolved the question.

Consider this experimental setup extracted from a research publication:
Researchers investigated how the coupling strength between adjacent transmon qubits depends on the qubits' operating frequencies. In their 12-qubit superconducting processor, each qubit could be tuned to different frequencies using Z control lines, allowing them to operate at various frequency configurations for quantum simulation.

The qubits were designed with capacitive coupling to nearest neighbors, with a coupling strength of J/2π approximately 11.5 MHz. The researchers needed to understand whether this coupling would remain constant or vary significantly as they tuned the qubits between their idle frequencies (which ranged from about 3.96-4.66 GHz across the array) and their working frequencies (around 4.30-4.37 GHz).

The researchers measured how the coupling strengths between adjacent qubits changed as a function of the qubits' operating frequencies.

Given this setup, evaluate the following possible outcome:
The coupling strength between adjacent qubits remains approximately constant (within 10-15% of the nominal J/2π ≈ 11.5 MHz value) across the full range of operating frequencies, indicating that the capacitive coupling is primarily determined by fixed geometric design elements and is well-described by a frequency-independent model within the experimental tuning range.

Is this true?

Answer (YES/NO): YES